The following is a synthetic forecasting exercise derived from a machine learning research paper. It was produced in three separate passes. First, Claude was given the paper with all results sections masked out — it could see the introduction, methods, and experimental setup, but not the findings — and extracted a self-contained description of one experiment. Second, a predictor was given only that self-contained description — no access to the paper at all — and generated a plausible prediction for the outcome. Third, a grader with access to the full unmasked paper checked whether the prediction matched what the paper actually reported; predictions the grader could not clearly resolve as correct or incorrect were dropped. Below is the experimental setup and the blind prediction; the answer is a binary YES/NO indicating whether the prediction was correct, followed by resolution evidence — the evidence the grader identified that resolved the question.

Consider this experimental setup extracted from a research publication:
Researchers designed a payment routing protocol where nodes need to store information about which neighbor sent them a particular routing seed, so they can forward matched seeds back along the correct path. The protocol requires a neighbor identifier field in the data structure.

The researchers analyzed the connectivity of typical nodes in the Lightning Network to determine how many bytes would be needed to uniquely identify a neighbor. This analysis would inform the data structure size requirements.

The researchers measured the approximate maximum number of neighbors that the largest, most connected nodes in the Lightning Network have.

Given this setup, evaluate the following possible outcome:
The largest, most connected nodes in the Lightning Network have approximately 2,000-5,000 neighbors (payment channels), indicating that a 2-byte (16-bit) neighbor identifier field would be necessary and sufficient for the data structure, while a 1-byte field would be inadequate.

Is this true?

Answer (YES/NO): NO